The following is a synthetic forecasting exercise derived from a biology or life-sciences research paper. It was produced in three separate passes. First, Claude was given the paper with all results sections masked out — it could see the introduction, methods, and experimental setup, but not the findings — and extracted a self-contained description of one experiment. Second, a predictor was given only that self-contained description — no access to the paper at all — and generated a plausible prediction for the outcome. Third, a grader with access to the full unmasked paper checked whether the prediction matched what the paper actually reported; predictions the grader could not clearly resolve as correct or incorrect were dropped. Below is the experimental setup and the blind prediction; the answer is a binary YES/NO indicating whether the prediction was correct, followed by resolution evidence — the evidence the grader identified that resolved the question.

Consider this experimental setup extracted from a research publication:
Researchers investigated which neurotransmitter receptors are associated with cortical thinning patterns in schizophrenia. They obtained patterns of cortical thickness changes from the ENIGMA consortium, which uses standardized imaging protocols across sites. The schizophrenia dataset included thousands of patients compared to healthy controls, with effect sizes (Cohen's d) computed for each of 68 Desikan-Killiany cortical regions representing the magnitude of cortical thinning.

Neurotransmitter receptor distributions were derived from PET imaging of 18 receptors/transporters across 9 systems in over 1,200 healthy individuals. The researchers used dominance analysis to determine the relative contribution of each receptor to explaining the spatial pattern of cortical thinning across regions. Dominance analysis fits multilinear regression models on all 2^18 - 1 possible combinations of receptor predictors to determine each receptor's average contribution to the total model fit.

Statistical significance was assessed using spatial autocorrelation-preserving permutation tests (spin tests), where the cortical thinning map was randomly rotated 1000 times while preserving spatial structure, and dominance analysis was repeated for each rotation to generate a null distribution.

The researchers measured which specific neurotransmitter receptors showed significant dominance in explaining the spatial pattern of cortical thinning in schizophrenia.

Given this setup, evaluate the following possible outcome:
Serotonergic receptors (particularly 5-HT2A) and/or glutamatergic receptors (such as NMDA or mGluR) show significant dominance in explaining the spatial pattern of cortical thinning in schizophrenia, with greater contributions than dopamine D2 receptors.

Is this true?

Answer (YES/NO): NO